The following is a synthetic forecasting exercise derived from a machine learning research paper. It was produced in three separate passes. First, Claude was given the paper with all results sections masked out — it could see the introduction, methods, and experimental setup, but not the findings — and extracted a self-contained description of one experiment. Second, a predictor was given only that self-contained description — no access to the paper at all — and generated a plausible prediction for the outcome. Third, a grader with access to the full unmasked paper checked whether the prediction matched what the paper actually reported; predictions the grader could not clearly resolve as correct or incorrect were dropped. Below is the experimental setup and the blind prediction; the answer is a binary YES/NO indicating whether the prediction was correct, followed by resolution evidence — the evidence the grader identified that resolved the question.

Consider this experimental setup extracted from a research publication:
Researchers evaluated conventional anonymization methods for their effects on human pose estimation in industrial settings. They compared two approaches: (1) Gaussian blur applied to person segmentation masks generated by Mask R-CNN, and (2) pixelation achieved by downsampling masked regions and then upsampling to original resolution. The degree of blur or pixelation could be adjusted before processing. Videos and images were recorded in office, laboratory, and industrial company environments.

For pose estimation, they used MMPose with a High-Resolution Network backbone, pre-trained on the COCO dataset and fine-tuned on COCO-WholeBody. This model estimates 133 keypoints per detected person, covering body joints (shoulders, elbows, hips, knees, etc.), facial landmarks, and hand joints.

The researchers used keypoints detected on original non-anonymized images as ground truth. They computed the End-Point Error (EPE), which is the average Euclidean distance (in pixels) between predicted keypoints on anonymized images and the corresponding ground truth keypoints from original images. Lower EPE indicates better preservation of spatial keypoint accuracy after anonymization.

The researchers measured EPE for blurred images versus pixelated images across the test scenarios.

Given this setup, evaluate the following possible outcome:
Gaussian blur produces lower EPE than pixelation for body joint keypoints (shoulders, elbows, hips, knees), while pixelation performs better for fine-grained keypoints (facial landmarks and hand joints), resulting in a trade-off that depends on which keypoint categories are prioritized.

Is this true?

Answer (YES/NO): NO